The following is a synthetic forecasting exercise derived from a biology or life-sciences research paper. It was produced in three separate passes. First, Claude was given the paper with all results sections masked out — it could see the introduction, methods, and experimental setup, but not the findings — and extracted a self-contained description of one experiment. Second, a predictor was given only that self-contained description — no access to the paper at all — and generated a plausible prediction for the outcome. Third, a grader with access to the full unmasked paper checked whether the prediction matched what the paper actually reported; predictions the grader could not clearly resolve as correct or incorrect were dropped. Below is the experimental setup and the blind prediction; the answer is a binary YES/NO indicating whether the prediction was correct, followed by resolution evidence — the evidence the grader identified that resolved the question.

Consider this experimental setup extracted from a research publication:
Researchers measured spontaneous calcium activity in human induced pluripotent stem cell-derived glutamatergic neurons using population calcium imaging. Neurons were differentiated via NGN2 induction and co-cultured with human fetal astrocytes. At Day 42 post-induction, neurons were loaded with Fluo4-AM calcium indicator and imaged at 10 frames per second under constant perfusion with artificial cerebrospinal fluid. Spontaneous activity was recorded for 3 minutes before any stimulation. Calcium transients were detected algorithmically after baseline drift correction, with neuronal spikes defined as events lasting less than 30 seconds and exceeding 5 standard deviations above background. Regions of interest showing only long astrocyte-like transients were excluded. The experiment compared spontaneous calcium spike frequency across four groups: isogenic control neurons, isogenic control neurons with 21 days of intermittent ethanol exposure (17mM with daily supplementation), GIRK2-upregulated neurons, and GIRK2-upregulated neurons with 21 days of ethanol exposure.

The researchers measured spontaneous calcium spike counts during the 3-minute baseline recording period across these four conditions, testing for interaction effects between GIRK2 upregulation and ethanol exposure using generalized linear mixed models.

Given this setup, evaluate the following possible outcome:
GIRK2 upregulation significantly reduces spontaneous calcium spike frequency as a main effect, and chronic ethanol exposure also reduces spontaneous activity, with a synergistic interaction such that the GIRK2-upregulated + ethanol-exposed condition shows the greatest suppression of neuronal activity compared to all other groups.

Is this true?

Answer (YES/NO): NO